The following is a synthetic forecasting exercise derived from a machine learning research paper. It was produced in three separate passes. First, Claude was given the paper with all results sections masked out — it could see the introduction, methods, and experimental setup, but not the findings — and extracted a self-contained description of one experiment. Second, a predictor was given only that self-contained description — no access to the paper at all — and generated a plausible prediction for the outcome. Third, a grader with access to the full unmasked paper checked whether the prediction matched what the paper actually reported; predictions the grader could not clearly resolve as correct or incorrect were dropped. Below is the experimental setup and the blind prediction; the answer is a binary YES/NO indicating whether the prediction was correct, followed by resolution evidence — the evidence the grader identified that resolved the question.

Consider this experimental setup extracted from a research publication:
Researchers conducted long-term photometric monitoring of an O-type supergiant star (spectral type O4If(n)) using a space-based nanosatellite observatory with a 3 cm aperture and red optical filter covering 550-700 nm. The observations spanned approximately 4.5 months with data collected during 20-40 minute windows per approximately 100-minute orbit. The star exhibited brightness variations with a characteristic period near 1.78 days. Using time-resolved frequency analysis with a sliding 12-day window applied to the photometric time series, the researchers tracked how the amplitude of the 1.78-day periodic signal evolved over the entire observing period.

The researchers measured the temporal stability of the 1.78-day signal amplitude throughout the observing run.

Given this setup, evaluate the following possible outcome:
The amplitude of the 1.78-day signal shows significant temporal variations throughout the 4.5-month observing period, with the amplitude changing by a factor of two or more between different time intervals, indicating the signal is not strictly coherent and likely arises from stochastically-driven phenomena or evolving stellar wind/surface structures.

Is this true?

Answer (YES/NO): YES